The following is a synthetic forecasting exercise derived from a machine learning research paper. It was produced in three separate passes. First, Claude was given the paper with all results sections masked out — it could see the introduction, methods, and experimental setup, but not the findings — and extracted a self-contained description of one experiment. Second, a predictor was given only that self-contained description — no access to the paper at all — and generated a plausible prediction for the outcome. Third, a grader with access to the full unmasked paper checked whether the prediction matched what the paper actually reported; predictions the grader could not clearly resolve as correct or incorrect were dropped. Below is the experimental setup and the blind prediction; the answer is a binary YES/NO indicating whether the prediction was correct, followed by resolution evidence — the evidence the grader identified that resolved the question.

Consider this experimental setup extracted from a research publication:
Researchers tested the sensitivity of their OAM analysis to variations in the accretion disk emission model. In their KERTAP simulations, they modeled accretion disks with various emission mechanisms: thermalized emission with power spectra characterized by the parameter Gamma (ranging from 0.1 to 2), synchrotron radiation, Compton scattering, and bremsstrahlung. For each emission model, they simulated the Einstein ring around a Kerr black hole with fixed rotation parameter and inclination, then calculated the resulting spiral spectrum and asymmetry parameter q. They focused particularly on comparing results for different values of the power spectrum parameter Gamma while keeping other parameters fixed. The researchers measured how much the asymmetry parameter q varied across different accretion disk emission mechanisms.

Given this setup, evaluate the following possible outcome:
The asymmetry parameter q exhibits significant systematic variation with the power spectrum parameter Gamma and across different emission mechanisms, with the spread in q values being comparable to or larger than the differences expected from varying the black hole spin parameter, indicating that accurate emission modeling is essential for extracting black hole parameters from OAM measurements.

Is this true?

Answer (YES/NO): NO